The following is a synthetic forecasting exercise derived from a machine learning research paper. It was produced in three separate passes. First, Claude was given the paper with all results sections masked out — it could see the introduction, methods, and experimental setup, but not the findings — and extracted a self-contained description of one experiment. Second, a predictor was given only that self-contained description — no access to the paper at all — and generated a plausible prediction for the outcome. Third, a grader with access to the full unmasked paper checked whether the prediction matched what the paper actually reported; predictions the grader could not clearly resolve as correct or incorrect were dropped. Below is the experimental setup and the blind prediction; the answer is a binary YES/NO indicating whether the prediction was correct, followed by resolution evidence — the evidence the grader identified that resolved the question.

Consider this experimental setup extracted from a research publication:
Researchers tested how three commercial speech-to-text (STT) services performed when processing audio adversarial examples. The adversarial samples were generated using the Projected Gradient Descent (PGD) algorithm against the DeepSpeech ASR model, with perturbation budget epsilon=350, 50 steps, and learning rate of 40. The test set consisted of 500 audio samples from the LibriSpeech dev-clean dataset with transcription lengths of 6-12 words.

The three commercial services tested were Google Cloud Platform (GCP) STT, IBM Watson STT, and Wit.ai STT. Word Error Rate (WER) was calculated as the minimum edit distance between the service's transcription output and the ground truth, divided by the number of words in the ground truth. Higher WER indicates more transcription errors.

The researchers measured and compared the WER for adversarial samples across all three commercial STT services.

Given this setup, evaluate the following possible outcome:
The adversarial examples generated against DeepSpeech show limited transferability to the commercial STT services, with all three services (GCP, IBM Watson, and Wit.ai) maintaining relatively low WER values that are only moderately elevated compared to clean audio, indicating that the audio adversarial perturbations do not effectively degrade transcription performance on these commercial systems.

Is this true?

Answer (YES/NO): NO